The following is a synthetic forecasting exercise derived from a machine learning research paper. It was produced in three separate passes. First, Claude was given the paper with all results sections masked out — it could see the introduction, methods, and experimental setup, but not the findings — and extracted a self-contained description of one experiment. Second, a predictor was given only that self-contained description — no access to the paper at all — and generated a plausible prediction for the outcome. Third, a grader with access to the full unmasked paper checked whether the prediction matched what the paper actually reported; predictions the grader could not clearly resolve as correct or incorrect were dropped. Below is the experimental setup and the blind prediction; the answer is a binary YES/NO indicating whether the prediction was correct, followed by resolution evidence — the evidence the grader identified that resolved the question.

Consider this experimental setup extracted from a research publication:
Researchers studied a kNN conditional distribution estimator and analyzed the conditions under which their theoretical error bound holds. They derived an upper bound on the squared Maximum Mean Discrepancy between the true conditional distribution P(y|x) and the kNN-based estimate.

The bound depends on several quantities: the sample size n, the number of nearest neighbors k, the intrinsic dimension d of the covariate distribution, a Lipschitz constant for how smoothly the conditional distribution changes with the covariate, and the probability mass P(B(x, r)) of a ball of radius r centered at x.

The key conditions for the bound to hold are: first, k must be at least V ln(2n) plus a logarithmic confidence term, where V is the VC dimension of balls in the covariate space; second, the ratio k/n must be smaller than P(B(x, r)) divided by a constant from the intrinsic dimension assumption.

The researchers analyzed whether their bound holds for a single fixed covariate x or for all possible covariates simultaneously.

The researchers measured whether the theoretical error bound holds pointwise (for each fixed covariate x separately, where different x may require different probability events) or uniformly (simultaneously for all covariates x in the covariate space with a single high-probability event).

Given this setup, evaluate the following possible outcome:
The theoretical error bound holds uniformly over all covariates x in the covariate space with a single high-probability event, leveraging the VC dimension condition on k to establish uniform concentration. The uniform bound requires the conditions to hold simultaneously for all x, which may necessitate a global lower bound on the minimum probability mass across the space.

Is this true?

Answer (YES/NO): YES